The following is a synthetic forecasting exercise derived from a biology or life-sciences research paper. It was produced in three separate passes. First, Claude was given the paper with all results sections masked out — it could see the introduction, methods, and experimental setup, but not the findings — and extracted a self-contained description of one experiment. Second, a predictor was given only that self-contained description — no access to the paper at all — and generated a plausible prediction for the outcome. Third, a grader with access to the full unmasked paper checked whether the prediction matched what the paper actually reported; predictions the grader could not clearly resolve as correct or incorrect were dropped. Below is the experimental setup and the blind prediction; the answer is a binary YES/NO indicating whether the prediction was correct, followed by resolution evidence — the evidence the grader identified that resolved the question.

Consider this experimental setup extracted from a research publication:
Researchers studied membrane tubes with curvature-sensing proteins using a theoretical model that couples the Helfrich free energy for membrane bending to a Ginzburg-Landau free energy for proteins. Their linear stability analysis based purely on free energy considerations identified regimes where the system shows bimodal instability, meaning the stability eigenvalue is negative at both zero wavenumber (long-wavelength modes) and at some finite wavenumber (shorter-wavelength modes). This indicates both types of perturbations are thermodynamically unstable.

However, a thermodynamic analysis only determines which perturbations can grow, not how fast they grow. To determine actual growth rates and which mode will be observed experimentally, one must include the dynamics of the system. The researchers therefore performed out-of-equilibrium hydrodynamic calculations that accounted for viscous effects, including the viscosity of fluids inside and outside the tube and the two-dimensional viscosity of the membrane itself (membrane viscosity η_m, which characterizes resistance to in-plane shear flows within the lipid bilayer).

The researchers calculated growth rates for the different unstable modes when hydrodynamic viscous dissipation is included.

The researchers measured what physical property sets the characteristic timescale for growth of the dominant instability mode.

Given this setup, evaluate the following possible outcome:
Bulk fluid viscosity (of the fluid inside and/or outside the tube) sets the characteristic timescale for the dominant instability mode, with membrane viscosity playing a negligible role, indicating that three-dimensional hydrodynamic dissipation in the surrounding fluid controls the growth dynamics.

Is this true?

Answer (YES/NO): NO